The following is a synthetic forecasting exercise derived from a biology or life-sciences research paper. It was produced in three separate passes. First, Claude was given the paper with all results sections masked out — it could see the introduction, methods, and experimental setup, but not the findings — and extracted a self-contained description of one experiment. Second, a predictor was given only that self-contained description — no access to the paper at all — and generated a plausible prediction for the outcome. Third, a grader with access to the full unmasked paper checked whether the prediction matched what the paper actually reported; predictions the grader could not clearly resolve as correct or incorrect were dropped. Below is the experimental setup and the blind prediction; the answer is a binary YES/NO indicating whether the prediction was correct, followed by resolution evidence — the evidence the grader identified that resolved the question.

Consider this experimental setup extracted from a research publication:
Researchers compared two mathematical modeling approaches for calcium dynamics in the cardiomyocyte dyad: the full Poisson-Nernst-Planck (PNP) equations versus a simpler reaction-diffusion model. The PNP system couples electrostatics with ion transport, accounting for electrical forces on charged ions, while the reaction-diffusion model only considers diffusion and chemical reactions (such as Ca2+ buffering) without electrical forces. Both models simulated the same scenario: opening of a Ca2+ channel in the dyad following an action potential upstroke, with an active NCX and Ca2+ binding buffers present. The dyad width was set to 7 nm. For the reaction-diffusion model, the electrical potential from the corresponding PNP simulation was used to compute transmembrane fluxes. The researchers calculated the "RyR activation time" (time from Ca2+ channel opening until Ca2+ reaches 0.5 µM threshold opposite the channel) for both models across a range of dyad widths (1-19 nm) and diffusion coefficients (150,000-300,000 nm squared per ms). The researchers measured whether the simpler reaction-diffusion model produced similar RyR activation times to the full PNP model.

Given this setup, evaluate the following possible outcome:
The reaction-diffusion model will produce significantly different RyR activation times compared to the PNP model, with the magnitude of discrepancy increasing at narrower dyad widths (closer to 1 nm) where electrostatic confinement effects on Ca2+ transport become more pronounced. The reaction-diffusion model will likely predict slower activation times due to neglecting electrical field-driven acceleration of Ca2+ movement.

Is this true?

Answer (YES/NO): NO